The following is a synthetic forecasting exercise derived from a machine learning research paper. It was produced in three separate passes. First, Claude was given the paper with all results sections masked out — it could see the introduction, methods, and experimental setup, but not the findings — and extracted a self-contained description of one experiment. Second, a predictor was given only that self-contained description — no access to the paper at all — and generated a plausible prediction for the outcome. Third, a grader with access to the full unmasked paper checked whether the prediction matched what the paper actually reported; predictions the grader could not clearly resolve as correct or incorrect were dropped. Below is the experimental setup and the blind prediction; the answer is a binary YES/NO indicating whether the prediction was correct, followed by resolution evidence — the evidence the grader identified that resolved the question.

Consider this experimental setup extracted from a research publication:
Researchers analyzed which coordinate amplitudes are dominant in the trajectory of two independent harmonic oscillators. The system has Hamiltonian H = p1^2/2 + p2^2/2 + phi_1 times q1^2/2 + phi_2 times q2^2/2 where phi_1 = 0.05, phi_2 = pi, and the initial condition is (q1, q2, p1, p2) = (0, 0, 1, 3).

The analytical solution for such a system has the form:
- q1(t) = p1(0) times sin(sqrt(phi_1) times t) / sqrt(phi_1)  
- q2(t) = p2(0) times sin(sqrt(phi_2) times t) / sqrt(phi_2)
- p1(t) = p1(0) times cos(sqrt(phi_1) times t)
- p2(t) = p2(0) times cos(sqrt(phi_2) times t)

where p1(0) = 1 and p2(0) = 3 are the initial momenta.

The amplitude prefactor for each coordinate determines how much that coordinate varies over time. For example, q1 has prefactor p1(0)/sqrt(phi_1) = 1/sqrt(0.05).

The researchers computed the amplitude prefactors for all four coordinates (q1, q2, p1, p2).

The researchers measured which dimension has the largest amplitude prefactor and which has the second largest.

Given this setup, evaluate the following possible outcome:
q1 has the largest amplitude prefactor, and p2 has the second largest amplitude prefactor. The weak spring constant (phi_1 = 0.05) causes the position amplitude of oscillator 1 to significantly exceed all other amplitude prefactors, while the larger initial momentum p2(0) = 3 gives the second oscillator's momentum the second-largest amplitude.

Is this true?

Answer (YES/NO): YES